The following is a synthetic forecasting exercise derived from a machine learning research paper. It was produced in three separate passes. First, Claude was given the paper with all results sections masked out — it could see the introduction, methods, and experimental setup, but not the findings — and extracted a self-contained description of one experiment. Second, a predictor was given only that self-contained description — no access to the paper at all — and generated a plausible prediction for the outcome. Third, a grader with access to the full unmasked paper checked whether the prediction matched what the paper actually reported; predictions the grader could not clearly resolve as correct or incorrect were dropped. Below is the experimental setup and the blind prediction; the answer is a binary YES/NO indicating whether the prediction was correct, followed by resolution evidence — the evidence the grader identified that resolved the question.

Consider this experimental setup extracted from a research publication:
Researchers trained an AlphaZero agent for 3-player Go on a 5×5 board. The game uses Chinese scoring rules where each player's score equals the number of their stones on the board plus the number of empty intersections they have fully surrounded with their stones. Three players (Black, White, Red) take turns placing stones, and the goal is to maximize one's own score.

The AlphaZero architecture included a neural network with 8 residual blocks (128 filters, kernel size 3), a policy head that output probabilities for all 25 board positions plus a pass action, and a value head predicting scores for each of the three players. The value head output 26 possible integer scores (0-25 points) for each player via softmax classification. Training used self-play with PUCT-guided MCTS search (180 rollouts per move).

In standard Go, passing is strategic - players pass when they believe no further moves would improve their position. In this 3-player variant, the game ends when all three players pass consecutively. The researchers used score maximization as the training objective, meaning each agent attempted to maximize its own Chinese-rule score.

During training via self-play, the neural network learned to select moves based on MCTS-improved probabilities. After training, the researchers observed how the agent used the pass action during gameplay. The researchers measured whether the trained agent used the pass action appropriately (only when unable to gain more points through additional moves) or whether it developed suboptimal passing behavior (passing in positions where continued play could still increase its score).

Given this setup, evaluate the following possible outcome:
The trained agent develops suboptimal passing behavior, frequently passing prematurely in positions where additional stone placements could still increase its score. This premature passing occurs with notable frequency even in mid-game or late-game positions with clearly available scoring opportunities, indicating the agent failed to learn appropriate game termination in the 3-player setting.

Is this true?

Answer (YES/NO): YES